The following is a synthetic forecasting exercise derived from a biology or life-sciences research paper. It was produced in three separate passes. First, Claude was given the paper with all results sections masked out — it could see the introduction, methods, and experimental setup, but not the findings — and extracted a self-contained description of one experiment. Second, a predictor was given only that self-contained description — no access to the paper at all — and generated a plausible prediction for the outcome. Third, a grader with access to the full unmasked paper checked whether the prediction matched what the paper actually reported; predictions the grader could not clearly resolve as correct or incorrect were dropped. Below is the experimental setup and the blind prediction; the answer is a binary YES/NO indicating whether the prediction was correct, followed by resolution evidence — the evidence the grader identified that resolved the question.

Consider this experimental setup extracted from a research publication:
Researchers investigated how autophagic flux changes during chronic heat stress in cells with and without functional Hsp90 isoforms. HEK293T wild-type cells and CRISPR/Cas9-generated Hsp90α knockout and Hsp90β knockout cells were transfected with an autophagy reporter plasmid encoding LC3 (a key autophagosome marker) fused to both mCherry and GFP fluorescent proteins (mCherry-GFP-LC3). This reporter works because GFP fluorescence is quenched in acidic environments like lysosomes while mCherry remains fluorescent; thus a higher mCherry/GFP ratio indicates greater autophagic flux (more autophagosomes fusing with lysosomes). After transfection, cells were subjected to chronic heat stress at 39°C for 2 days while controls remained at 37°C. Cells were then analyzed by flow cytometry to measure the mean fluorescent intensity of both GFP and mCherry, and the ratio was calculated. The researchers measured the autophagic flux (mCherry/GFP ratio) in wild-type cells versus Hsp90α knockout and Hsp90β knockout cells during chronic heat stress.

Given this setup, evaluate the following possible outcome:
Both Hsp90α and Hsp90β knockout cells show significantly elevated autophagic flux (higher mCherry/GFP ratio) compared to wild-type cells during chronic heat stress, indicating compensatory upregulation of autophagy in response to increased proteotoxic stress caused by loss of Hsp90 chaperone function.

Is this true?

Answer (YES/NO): NO